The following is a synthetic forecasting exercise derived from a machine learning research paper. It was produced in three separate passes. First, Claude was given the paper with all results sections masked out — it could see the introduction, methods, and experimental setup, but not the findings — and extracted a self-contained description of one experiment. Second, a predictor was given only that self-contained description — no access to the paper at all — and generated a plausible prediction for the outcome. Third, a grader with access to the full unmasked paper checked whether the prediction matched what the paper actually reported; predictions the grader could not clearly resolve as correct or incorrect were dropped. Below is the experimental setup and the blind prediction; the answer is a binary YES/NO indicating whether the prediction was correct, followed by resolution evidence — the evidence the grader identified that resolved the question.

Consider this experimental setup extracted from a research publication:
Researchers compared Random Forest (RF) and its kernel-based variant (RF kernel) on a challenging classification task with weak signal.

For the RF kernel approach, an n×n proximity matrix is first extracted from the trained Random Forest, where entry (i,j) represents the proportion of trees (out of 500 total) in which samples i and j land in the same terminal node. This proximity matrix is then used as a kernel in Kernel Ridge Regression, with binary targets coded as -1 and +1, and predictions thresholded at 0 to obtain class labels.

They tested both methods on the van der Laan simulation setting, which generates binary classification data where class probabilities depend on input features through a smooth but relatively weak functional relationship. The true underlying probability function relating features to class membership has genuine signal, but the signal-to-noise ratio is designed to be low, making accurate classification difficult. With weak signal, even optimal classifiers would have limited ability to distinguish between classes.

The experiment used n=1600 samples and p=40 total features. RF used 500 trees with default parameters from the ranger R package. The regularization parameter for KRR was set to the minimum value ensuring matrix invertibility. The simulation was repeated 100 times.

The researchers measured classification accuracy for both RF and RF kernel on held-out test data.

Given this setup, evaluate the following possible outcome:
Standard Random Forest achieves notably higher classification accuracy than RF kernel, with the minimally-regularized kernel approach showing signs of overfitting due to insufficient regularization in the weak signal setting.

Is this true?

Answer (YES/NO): NO